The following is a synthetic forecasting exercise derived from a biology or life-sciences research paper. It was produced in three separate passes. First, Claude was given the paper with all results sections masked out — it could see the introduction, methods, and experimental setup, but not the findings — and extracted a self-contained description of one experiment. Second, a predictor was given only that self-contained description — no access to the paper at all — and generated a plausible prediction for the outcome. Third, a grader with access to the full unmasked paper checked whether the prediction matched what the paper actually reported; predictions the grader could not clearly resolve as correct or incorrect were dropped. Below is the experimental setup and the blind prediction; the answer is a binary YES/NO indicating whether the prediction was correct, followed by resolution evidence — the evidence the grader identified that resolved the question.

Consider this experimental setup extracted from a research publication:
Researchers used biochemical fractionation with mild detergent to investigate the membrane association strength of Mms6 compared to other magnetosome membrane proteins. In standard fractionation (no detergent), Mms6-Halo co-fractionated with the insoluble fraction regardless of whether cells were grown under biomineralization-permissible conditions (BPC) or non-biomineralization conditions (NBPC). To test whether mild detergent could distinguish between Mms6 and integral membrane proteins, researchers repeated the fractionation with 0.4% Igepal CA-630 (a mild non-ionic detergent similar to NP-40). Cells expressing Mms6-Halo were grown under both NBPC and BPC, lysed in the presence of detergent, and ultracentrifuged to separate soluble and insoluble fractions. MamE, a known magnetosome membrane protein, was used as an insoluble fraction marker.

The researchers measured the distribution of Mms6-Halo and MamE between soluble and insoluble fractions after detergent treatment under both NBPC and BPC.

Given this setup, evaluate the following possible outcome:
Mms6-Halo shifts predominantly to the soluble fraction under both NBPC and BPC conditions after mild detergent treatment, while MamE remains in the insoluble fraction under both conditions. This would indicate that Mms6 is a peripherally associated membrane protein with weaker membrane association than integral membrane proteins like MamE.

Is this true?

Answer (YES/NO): YES